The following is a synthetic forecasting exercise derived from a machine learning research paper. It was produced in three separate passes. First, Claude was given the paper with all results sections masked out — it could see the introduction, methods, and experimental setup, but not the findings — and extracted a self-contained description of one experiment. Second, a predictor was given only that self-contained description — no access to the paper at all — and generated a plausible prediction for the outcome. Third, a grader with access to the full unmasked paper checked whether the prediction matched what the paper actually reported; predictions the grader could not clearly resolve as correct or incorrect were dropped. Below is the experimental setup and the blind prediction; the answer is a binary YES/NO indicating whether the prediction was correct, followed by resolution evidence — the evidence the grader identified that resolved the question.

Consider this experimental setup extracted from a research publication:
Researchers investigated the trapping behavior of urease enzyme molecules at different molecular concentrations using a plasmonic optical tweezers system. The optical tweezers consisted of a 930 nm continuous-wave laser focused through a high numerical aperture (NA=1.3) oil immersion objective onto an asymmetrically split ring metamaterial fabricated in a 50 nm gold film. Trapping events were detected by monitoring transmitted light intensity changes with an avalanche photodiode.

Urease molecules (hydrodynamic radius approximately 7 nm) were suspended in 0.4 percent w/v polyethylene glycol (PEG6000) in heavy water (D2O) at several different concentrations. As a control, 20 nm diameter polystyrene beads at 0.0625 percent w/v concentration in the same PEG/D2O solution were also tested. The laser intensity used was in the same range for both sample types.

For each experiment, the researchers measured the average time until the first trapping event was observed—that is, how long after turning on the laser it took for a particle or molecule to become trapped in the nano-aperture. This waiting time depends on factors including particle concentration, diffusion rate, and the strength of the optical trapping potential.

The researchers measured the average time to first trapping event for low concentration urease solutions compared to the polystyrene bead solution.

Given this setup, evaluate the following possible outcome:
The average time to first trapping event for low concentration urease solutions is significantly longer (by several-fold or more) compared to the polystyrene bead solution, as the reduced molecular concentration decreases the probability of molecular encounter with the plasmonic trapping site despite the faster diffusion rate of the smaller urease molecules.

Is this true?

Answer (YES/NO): NO